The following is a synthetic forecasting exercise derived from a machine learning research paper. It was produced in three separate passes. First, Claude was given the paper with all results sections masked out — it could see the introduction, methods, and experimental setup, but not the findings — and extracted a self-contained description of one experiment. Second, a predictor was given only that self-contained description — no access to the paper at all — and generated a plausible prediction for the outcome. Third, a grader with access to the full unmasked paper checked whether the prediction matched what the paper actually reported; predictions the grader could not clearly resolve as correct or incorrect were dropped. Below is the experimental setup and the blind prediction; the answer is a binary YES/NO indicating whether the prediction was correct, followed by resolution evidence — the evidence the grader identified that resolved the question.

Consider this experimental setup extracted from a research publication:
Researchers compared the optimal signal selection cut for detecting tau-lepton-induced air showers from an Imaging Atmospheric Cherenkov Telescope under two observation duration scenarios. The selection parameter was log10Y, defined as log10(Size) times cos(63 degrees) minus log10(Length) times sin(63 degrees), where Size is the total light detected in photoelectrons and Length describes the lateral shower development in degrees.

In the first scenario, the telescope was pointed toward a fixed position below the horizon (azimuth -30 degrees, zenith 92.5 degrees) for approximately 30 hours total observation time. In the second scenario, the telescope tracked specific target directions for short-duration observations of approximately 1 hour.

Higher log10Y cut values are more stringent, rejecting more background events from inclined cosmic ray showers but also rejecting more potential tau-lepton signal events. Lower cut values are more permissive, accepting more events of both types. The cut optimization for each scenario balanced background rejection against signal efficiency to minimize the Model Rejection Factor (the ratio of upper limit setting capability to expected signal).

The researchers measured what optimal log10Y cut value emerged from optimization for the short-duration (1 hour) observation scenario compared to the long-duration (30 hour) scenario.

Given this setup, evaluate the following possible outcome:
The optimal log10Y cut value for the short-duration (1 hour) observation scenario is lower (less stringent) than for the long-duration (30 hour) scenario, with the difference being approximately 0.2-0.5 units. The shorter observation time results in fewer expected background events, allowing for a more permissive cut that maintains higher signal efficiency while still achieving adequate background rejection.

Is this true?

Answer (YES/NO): YES